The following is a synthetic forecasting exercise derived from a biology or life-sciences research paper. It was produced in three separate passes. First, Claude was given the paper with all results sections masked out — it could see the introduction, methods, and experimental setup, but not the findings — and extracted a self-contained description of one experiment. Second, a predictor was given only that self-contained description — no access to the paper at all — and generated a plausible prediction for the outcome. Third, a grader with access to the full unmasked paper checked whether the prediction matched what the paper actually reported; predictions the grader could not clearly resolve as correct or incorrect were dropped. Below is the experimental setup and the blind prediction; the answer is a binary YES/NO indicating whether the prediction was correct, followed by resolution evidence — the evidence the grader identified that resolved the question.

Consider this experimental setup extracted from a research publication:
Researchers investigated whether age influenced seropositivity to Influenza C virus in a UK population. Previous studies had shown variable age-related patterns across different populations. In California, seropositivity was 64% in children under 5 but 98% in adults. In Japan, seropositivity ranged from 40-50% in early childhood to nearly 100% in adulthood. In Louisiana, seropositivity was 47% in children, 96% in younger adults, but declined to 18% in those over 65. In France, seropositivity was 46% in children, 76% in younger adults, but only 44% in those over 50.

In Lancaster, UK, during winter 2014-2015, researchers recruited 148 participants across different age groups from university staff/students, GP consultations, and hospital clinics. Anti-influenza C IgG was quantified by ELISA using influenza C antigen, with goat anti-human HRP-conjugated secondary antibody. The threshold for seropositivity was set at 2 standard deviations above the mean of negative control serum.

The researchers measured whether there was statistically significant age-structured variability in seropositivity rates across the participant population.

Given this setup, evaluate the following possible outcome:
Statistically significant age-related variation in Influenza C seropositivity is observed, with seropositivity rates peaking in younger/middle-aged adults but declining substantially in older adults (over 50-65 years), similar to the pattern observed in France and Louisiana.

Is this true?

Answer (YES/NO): NO